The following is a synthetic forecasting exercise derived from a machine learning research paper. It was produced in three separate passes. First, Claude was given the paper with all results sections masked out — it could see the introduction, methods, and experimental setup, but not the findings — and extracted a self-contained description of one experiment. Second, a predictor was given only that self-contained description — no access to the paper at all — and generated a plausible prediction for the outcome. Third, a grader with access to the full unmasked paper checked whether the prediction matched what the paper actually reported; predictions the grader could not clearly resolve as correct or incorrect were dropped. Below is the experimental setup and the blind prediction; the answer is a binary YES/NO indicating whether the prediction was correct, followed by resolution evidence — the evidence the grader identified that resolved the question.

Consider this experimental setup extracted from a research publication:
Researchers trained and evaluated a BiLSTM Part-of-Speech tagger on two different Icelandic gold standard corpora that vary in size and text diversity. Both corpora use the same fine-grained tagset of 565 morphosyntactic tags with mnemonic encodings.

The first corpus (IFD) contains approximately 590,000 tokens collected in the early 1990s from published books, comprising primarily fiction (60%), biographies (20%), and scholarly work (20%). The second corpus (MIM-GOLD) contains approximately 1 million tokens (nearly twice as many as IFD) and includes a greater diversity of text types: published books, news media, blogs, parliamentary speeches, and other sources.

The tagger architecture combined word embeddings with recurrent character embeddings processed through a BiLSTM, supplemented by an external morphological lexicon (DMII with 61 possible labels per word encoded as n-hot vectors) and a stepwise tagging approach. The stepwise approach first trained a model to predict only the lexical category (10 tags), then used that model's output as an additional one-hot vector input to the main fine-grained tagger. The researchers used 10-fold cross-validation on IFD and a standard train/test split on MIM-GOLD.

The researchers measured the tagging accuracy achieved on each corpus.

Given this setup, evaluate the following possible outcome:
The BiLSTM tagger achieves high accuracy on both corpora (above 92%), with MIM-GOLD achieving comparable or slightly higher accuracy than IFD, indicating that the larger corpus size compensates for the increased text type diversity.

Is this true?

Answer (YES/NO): NO